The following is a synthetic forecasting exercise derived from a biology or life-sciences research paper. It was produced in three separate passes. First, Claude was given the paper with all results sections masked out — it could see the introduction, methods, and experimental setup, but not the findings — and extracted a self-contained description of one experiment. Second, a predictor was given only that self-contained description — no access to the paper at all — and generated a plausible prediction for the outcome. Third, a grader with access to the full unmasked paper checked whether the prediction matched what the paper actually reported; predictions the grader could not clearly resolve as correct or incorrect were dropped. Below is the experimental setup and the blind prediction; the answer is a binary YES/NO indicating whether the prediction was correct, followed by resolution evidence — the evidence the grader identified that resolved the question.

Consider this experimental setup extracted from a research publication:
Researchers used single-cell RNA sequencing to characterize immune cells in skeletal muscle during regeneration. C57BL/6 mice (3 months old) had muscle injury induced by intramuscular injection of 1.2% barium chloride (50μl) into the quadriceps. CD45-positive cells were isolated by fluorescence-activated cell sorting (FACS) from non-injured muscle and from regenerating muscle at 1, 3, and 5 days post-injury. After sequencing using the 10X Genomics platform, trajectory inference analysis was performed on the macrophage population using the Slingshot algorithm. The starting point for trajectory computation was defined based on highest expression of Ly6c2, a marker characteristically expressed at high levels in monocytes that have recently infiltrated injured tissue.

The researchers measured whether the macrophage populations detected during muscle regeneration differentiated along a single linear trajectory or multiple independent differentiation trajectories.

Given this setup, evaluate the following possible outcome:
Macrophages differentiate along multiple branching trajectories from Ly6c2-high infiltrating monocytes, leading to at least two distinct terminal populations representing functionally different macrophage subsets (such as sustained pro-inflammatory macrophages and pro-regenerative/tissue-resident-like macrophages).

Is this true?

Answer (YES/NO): YES